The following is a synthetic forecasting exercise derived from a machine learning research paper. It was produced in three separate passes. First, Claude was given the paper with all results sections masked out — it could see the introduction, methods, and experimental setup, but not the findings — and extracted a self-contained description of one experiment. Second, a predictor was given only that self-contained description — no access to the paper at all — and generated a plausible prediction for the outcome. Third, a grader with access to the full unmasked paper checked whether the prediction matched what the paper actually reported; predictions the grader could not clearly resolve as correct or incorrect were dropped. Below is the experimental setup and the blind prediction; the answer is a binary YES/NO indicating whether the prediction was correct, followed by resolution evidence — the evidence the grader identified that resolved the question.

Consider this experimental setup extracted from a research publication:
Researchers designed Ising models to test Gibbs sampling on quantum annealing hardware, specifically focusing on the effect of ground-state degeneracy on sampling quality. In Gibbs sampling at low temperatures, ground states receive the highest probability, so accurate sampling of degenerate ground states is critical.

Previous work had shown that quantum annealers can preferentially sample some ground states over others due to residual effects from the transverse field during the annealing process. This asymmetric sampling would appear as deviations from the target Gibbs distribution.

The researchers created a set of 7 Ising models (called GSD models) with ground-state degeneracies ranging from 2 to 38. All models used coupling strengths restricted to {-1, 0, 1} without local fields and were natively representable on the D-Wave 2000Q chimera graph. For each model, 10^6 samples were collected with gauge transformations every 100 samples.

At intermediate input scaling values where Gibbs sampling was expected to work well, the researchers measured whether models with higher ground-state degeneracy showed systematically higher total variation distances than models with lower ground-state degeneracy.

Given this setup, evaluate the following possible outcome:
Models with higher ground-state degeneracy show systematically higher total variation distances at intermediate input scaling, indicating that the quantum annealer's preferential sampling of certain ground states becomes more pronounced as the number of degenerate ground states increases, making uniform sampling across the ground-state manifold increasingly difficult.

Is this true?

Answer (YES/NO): NO